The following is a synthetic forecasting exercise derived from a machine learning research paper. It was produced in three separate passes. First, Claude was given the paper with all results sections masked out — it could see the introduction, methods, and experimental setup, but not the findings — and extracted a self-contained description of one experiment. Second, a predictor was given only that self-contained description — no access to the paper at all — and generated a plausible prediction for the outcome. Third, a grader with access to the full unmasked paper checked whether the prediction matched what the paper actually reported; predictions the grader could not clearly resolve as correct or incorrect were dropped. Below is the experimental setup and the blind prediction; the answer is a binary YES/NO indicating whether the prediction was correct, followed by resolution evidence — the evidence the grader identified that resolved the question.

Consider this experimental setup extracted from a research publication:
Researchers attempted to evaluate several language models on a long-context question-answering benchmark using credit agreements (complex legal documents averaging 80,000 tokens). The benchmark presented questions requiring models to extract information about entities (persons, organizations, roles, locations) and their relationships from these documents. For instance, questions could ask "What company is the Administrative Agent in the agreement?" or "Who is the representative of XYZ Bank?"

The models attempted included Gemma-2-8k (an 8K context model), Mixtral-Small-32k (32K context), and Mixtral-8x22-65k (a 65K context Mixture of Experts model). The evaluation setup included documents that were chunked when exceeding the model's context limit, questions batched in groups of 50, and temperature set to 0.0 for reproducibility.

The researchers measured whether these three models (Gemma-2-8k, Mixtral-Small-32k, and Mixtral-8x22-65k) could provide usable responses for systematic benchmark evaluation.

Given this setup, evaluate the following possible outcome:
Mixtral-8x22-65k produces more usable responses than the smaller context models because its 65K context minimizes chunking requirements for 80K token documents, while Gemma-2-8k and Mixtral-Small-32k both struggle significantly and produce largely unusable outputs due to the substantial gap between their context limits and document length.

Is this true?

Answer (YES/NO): NO